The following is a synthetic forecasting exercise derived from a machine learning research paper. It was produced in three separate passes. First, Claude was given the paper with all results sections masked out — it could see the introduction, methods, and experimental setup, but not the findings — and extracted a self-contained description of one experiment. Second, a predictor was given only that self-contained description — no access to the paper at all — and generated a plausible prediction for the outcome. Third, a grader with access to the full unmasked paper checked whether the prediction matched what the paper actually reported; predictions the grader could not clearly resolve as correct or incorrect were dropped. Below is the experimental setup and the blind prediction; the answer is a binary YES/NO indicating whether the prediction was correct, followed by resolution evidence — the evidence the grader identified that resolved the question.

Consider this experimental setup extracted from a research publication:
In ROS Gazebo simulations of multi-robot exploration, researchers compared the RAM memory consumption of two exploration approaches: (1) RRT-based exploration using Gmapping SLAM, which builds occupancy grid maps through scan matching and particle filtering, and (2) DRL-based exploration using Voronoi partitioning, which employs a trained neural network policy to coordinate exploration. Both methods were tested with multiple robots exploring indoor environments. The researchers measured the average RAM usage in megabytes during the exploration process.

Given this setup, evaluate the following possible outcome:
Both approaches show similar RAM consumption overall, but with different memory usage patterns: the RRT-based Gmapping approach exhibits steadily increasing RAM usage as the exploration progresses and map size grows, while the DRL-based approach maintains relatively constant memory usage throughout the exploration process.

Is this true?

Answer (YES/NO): NO